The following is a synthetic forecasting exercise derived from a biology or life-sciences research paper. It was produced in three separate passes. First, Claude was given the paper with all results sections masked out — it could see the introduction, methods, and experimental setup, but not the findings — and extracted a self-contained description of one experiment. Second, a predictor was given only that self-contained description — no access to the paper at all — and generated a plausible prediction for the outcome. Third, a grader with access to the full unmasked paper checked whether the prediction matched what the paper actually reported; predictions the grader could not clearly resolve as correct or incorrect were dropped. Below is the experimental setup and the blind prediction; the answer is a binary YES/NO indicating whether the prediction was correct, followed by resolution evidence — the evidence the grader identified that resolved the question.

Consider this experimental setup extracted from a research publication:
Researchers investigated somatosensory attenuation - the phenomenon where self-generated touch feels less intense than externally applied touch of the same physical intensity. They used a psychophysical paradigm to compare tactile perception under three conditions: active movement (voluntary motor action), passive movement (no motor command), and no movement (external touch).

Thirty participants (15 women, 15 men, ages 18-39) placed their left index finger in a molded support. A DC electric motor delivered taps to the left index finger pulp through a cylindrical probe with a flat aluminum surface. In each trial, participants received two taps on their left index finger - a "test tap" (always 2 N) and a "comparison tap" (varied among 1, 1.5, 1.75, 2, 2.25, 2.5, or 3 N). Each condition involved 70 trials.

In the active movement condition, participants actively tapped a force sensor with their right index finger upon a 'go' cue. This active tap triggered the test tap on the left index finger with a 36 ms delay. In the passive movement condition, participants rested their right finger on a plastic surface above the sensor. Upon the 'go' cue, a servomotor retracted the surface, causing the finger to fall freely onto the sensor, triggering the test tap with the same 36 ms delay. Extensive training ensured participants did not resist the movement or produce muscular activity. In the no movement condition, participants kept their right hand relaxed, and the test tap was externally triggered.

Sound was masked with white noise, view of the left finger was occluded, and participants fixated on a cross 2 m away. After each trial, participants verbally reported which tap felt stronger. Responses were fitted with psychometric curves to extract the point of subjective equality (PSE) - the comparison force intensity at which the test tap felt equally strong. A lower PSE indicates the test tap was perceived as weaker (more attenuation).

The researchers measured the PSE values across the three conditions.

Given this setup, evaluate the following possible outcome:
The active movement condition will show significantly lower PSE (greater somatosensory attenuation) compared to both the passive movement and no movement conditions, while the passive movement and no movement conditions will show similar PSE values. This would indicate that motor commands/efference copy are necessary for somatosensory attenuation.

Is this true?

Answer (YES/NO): YES